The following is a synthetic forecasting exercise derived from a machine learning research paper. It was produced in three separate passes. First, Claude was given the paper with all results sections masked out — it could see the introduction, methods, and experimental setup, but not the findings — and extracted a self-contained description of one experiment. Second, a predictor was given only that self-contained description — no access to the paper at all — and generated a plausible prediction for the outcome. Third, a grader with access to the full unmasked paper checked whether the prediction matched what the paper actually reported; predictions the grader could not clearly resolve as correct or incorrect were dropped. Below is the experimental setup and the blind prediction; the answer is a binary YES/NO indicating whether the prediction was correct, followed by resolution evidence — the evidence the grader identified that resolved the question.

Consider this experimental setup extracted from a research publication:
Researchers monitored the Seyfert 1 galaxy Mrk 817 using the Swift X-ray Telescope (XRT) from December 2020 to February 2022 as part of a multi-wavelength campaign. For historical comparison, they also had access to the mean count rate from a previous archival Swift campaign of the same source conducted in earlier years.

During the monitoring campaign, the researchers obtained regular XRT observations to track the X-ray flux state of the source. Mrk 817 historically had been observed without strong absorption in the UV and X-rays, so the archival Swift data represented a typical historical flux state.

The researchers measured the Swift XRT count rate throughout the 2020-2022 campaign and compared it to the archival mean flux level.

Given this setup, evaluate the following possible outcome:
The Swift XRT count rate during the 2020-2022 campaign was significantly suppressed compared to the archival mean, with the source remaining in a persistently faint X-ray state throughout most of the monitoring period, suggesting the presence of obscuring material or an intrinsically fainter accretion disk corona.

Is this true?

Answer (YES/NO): YES